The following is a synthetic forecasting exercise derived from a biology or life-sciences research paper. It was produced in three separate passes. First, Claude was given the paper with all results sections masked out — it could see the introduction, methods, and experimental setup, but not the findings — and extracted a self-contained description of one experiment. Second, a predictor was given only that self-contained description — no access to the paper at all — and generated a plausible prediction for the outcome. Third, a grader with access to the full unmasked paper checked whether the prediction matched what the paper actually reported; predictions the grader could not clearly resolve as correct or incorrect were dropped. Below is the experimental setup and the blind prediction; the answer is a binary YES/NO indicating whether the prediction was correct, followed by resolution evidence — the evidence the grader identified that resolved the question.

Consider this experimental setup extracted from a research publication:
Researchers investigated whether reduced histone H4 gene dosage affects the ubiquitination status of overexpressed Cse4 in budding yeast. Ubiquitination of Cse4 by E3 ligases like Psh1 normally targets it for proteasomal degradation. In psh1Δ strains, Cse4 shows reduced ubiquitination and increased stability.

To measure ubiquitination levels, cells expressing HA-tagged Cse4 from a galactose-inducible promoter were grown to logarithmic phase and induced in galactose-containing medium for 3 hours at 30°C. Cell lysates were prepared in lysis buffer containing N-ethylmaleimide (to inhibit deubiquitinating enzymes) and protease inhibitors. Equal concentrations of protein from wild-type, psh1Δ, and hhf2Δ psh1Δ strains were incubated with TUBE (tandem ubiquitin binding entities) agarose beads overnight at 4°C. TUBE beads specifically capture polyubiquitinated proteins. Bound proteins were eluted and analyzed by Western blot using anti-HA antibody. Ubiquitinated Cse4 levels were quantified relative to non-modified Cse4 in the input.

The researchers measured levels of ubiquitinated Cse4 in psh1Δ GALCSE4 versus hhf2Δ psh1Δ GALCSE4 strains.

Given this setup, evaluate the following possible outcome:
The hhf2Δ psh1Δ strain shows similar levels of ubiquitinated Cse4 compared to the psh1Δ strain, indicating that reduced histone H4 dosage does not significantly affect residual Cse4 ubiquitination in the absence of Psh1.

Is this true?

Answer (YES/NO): YES